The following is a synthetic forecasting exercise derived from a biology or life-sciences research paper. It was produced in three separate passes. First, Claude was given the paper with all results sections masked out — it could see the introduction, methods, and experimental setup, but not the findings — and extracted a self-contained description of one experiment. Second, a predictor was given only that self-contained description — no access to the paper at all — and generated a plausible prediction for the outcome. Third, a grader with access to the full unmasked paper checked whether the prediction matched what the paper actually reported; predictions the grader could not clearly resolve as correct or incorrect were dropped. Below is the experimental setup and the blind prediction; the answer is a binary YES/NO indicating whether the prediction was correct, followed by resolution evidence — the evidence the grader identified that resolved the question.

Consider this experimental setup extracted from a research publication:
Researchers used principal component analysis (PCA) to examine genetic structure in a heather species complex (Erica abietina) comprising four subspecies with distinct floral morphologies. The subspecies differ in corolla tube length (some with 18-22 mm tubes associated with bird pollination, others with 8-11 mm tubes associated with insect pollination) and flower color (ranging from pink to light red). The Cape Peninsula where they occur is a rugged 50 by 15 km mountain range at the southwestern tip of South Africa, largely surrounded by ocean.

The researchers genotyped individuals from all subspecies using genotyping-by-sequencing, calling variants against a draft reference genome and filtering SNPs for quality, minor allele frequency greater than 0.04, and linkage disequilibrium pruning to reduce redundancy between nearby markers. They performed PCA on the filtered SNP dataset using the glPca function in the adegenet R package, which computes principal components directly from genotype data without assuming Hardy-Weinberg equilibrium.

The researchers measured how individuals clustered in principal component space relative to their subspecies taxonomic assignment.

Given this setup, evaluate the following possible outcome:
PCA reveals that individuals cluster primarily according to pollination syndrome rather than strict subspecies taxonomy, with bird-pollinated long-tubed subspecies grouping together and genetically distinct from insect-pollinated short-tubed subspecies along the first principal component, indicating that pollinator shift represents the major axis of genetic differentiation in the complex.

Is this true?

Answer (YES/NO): NO